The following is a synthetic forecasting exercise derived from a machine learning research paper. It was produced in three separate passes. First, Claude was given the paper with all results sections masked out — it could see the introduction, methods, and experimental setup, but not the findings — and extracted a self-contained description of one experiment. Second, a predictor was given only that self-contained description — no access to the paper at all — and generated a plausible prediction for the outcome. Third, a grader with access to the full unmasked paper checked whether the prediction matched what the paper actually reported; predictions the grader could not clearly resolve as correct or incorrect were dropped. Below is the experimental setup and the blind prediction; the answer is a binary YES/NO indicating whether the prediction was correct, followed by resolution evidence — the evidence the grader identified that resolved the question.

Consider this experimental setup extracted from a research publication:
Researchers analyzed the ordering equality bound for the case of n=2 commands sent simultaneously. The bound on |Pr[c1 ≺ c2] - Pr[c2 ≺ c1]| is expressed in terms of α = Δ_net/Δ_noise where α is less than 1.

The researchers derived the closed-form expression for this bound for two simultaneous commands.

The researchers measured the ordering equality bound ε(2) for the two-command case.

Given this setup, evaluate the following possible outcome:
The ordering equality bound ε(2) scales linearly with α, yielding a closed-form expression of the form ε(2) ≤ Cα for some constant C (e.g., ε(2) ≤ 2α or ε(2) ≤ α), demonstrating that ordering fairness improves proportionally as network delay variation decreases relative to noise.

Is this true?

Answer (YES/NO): NO